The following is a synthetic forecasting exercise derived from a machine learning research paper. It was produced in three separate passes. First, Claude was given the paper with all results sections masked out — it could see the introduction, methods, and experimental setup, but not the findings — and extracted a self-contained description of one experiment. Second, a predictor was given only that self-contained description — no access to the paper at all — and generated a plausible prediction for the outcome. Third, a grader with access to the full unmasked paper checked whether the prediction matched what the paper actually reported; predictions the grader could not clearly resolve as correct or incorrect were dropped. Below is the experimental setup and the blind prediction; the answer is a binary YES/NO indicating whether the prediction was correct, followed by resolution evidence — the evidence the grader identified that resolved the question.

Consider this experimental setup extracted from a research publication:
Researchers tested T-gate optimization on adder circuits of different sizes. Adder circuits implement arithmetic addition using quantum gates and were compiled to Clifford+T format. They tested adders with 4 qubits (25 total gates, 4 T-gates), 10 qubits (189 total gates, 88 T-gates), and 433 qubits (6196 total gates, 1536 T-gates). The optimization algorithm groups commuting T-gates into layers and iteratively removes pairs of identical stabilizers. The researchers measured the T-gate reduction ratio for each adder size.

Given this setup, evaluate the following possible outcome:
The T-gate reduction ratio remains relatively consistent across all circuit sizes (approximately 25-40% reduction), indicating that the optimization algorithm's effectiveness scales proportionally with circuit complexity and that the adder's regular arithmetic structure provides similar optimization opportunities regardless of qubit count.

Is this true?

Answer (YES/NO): NO